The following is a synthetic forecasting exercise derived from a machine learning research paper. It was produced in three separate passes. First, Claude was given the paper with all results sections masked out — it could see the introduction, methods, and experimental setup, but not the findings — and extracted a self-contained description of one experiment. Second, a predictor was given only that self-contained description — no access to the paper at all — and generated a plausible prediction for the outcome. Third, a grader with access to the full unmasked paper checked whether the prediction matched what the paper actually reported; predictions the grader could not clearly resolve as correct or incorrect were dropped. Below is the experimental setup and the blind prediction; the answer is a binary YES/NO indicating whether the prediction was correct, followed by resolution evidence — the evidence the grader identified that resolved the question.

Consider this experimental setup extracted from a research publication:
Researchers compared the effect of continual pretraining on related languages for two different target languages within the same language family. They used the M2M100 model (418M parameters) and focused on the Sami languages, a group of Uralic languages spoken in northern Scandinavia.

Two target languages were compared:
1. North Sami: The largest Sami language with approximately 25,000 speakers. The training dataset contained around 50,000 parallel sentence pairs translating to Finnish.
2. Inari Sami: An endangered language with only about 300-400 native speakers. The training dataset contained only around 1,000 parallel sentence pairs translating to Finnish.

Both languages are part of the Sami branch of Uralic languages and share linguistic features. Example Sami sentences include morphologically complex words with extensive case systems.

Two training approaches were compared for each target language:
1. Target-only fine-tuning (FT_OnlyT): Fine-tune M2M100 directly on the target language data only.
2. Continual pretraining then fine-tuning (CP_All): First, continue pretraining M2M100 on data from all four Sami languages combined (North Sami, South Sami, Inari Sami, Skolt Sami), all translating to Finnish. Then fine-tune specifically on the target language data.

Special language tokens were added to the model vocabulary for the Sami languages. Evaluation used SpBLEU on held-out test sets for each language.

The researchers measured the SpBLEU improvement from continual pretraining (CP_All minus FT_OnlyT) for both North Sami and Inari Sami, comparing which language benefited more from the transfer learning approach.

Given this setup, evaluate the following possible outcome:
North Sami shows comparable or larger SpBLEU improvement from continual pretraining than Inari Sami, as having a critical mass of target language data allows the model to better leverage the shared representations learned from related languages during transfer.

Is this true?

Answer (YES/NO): NO